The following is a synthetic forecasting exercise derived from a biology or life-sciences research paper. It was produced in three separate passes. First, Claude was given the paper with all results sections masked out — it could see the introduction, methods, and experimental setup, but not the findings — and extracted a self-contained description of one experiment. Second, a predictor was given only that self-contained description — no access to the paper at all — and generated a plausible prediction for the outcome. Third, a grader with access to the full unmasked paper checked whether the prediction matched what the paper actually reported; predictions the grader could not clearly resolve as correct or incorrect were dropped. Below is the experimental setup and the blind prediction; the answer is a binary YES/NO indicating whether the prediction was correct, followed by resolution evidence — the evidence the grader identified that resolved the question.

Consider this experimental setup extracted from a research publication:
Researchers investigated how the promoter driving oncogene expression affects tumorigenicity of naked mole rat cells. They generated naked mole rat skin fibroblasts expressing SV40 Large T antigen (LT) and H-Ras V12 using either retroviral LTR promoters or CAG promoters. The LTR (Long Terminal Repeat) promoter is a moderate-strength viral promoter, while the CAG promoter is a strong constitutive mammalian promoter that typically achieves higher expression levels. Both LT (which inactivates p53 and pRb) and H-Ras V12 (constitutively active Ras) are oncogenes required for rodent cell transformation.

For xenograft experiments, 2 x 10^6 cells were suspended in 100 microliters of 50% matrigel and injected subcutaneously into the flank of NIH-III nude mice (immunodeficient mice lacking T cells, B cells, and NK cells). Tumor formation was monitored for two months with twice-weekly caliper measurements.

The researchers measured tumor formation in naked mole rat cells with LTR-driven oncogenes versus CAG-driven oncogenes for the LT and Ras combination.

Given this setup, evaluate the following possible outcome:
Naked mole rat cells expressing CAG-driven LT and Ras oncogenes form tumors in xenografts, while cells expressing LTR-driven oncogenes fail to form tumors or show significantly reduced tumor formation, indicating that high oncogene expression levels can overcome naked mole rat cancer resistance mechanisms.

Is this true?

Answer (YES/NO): NO